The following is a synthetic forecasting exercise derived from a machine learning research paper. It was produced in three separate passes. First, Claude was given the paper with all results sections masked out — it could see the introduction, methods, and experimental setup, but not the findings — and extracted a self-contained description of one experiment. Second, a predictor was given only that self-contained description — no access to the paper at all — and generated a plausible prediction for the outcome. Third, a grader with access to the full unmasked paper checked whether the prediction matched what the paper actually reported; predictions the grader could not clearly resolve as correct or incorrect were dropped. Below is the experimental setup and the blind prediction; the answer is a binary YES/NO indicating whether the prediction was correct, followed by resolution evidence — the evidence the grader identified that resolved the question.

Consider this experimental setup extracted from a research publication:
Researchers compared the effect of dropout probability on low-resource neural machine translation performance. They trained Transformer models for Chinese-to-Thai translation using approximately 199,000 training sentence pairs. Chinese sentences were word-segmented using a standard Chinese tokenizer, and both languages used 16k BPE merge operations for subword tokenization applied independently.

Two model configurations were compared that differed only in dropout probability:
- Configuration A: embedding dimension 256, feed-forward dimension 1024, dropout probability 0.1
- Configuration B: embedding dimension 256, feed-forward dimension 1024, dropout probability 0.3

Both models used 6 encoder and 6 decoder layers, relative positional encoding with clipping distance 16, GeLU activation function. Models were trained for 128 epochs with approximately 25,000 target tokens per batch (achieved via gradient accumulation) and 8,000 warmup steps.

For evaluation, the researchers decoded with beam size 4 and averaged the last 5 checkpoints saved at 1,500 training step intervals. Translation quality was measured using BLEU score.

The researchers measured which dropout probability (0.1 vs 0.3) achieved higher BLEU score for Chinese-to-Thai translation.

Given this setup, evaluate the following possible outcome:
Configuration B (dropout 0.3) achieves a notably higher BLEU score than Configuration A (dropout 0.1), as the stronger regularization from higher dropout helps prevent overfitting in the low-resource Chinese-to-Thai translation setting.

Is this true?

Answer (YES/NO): NO